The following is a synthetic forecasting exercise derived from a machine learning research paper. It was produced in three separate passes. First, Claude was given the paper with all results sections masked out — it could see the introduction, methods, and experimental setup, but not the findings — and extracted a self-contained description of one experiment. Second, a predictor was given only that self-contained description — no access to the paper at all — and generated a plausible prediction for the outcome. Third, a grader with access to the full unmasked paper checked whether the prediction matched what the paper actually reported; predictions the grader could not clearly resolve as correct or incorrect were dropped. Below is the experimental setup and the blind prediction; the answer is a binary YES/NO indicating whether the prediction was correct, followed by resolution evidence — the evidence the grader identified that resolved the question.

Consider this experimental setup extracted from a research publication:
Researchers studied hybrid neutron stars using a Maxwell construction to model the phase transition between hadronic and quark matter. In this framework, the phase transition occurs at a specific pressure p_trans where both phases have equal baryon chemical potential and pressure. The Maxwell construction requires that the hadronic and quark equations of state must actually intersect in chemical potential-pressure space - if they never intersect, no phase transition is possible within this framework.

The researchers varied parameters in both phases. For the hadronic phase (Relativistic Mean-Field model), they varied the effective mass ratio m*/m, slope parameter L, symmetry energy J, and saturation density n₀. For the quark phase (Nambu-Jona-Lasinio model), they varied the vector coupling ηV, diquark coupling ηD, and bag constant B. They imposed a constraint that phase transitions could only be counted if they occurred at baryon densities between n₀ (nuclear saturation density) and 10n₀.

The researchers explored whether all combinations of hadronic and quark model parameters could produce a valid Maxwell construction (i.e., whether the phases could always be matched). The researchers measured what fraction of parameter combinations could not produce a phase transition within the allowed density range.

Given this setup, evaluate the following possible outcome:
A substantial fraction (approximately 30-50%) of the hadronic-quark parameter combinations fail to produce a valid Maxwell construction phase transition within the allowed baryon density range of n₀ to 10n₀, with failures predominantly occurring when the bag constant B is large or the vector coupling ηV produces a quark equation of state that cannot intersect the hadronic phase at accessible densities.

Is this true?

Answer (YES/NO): NO